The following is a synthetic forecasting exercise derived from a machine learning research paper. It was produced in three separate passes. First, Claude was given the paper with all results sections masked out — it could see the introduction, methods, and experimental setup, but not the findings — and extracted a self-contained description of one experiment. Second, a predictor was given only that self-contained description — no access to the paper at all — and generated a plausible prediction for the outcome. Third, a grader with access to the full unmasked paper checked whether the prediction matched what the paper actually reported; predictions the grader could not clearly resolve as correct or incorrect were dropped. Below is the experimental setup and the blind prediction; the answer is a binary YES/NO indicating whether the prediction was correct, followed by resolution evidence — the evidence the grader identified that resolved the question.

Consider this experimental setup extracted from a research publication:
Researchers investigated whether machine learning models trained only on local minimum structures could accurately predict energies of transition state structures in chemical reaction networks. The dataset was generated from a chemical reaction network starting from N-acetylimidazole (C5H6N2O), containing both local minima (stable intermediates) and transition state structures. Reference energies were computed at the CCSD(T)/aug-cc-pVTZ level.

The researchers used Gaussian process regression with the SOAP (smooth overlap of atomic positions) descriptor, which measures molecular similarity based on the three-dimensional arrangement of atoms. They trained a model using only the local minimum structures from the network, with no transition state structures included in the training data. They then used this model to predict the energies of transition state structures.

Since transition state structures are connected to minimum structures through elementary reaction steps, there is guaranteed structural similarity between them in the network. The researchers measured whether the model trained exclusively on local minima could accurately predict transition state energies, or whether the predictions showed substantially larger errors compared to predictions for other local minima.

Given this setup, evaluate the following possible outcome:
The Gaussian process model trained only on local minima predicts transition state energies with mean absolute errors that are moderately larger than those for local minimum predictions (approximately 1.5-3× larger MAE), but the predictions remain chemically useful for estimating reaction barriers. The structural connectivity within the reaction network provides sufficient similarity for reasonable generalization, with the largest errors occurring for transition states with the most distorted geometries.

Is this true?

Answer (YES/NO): NO